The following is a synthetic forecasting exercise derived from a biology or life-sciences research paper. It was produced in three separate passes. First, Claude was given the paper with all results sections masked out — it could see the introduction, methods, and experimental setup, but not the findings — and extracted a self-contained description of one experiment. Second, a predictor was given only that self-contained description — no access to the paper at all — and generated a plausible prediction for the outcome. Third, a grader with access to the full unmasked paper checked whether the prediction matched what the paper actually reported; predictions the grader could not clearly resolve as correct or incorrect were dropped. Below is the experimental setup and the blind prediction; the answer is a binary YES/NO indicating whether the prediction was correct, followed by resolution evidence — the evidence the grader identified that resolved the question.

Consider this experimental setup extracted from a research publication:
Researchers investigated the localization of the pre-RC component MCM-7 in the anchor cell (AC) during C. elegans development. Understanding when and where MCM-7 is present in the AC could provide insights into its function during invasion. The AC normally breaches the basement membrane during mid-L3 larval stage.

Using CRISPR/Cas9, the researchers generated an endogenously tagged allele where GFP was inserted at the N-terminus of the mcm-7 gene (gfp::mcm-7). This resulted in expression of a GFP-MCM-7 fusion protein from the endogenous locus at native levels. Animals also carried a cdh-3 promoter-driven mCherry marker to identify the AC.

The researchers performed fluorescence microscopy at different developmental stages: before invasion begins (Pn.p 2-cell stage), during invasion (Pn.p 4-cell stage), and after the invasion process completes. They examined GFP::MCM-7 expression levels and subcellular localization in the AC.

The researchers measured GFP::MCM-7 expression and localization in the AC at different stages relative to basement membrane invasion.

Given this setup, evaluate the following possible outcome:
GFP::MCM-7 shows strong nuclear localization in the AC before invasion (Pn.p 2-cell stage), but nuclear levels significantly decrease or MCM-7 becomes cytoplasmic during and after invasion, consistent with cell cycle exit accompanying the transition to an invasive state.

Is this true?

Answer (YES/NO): NO